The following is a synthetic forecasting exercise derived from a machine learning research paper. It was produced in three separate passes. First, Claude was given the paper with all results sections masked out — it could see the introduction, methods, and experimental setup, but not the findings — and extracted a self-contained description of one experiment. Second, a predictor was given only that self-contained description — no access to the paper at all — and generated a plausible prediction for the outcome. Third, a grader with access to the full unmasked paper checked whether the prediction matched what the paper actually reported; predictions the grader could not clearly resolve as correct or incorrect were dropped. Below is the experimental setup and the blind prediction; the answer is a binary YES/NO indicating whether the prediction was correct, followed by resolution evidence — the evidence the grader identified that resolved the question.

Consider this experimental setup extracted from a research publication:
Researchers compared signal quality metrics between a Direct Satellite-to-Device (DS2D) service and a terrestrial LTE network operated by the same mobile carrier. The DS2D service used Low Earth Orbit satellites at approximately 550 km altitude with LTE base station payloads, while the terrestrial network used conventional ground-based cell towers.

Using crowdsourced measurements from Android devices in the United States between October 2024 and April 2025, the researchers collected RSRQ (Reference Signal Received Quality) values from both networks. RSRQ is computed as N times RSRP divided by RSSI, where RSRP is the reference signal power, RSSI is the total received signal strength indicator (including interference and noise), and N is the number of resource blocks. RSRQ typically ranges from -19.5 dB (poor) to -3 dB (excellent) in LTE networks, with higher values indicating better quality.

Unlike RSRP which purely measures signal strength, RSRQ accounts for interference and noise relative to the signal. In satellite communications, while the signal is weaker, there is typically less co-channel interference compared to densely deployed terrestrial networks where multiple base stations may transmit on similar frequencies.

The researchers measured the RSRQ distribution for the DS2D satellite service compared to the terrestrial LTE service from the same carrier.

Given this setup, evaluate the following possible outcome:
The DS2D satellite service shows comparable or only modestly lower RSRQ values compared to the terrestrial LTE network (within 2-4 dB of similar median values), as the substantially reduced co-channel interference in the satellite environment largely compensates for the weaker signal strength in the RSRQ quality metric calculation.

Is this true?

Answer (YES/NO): NO